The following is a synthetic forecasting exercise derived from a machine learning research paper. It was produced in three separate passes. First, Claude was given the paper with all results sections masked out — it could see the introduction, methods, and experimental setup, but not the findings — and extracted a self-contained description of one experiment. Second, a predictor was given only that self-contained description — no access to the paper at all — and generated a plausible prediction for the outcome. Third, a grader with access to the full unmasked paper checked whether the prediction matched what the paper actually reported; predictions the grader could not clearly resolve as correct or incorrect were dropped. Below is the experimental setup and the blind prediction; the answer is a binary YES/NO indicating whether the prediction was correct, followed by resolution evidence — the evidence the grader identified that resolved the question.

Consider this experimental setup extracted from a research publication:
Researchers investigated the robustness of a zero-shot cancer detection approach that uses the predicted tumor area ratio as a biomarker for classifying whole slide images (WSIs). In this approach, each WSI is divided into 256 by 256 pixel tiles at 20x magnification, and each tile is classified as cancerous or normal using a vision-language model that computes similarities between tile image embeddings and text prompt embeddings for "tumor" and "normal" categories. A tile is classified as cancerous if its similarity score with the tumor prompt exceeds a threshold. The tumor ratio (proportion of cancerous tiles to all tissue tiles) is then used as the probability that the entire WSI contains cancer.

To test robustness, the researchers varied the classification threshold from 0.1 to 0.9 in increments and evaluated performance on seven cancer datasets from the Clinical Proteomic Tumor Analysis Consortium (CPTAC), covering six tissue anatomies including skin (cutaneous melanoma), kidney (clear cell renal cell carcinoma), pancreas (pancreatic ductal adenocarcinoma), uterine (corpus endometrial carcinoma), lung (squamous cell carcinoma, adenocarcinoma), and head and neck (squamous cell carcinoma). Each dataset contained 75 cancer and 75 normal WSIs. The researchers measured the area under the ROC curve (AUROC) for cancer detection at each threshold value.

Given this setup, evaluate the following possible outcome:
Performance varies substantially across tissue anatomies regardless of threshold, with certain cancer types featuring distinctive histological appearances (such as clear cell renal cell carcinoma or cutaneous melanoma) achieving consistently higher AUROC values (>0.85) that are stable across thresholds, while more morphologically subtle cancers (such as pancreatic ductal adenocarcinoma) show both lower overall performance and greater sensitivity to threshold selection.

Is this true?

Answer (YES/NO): YES